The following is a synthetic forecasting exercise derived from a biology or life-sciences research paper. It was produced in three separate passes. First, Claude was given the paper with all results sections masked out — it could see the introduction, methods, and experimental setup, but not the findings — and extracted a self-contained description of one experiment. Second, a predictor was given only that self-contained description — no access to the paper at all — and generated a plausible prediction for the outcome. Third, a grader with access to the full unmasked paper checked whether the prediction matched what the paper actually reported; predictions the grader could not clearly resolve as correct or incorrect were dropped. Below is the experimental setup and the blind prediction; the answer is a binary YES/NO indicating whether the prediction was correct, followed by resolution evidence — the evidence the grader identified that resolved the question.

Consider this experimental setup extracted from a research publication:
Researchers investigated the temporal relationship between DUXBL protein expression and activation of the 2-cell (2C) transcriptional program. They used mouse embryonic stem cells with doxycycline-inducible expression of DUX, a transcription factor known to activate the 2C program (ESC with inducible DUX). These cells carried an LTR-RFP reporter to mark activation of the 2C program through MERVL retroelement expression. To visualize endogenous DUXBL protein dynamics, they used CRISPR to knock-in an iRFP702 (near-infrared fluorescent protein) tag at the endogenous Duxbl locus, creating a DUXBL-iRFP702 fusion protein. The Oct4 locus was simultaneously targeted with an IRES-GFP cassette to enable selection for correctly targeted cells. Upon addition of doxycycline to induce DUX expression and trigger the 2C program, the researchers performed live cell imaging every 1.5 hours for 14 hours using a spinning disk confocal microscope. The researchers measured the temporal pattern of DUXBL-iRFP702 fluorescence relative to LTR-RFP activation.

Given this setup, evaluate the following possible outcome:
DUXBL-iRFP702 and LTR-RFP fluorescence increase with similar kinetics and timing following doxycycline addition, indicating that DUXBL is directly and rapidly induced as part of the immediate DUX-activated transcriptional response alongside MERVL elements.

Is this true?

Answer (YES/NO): NO